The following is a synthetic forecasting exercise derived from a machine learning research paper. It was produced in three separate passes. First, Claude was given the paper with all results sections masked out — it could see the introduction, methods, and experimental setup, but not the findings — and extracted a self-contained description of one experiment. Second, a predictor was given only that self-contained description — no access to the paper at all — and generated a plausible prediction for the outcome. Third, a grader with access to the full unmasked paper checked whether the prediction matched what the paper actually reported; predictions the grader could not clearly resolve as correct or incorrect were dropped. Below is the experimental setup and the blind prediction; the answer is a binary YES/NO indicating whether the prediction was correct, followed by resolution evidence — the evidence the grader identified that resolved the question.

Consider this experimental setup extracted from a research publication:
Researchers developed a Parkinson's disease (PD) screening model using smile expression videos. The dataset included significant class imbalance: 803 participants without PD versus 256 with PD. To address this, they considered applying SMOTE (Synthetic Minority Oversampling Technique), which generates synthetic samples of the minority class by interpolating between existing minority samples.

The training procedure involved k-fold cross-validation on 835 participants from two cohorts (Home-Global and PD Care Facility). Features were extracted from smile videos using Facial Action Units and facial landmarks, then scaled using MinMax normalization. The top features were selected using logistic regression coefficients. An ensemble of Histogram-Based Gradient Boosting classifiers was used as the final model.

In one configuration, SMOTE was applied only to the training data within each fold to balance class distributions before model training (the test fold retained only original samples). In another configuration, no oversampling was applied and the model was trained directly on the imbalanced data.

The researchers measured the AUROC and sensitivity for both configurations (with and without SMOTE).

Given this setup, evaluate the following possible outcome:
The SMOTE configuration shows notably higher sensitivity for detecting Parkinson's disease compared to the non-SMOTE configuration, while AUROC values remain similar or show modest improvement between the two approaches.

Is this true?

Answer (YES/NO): YES